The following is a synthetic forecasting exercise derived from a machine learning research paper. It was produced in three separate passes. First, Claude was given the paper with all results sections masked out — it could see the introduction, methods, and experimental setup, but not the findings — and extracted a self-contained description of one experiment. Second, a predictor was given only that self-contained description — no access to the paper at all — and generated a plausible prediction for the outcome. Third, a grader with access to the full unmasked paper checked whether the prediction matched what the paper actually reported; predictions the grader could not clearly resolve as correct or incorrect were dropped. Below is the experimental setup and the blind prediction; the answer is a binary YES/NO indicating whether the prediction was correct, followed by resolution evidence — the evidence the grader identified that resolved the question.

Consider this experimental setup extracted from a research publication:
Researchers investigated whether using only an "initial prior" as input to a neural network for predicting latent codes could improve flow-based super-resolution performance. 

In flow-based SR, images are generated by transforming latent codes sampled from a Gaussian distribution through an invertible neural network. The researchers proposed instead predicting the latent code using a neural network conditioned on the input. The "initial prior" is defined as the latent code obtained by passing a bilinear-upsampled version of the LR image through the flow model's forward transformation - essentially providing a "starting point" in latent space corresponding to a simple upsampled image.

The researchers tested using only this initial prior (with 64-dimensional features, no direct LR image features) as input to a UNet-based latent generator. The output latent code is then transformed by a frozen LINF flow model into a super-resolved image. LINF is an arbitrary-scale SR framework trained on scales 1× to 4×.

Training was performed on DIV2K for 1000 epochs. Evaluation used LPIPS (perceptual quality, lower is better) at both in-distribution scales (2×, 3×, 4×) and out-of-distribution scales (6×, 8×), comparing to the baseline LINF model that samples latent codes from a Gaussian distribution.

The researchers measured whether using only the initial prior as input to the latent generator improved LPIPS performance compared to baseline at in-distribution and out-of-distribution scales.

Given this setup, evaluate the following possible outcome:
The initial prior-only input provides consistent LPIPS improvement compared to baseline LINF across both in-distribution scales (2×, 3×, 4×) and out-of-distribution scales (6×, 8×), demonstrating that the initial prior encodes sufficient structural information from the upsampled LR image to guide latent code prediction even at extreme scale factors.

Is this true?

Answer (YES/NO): YES